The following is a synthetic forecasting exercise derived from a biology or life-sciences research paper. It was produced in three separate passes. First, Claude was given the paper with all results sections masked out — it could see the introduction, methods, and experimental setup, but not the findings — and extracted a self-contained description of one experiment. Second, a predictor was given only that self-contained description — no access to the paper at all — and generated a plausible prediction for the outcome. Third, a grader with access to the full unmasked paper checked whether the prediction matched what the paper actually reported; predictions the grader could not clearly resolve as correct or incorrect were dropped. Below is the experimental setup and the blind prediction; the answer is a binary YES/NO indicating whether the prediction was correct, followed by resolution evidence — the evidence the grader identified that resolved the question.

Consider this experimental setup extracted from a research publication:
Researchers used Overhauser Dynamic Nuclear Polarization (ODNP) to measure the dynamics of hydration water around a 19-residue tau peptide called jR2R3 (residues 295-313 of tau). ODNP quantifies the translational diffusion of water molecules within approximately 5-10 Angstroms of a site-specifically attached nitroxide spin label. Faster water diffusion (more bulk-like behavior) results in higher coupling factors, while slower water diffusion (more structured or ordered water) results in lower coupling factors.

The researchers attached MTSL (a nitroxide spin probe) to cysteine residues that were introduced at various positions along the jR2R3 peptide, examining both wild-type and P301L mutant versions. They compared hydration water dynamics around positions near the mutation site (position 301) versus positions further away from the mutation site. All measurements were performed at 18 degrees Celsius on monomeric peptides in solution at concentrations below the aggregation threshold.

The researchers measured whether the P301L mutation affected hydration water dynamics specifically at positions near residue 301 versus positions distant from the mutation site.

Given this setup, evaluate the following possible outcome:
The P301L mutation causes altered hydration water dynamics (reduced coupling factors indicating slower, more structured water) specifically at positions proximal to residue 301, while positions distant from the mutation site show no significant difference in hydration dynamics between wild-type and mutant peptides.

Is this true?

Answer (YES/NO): YES